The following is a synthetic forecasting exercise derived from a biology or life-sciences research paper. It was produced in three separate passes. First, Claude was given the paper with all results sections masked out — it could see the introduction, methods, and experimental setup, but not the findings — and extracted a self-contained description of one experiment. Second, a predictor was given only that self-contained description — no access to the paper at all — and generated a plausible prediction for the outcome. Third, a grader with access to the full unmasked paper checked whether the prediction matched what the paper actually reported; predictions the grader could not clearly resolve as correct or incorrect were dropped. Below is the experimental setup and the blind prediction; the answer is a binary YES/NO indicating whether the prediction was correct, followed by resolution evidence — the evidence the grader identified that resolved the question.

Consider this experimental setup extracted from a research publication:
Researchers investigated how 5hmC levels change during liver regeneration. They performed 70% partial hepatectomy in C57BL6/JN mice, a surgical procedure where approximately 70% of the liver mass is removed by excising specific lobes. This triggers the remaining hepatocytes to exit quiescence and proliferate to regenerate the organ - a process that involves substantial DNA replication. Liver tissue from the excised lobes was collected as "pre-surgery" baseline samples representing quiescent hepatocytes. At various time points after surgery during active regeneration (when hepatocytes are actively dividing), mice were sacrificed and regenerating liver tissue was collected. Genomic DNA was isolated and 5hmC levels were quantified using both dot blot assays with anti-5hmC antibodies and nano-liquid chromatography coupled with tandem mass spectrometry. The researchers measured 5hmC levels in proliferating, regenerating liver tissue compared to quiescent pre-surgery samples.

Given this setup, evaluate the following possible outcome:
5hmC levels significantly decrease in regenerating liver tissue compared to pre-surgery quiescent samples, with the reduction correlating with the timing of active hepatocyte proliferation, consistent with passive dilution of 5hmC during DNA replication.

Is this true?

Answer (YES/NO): YES